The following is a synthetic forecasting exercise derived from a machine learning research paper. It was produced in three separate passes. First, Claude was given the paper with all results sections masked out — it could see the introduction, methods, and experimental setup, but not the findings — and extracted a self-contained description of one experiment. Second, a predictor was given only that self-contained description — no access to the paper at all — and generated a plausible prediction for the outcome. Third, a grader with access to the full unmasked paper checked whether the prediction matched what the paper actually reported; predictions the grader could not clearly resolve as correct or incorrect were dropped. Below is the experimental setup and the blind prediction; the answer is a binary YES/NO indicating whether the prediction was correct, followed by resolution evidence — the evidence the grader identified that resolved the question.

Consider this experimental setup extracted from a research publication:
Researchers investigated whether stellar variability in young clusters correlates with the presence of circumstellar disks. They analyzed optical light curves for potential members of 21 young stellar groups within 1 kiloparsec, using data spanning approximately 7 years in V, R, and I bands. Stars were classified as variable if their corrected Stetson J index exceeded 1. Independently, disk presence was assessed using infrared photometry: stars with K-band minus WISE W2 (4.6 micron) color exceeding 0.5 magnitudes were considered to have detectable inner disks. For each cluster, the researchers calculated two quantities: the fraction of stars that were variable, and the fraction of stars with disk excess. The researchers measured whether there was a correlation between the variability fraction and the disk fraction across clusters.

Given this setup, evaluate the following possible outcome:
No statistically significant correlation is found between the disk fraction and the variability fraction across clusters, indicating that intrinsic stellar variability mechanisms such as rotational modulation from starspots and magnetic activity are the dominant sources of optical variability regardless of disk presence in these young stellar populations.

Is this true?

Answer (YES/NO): NO